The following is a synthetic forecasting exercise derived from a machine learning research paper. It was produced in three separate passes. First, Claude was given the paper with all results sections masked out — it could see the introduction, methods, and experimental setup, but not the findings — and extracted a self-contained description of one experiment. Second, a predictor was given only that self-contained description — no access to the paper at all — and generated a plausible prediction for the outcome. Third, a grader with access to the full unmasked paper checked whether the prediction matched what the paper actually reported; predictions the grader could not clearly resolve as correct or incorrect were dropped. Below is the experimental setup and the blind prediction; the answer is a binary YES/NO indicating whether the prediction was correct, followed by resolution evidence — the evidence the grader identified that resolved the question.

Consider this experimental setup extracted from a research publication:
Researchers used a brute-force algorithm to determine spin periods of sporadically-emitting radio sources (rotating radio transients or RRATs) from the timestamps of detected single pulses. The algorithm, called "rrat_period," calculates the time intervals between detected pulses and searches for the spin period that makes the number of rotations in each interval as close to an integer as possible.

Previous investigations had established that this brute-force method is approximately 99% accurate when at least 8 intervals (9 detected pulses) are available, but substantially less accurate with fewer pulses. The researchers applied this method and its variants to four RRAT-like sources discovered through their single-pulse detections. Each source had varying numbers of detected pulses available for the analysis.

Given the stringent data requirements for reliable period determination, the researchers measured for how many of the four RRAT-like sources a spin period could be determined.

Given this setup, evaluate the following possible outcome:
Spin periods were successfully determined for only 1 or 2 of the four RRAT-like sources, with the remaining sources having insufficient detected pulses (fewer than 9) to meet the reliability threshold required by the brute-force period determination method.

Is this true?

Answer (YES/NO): NO